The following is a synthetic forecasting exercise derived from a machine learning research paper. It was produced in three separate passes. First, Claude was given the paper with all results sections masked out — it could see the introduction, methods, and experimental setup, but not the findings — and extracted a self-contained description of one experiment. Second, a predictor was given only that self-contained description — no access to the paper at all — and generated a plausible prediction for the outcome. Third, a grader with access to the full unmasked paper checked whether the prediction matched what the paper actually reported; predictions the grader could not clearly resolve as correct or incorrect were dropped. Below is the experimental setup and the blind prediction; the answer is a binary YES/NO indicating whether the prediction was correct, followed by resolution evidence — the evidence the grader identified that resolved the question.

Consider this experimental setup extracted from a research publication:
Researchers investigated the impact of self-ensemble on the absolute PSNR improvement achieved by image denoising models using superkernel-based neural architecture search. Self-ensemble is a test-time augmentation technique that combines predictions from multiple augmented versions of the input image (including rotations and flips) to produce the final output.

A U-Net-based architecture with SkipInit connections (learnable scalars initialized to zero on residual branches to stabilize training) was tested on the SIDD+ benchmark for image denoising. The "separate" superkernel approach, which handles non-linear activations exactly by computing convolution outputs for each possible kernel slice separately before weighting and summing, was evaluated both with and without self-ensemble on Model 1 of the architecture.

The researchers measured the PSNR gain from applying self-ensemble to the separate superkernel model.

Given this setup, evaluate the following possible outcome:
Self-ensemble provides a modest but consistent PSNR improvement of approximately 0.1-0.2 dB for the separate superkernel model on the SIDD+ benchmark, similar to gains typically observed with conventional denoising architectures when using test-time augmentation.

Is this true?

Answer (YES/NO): NO